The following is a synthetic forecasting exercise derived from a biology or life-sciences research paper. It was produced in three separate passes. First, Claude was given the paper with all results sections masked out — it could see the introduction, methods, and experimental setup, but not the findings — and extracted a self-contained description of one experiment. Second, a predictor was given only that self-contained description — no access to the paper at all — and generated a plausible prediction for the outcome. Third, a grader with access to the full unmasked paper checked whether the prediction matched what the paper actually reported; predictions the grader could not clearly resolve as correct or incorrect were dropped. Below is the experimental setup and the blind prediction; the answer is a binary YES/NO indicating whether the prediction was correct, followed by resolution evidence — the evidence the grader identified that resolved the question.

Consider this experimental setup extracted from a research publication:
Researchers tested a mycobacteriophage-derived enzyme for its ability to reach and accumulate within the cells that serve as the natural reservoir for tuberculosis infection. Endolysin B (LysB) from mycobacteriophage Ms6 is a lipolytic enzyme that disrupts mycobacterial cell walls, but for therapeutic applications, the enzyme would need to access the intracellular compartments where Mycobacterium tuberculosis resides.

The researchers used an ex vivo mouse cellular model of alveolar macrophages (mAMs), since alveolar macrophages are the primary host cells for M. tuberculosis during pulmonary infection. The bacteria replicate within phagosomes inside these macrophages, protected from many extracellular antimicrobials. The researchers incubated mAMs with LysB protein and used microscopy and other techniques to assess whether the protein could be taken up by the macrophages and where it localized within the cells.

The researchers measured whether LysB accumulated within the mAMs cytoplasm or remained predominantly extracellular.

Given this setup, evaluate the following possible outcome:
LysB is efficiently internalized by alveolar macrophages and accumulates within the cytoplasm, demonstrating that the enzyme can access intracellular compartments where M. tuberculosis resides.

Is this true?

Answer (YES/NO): YES